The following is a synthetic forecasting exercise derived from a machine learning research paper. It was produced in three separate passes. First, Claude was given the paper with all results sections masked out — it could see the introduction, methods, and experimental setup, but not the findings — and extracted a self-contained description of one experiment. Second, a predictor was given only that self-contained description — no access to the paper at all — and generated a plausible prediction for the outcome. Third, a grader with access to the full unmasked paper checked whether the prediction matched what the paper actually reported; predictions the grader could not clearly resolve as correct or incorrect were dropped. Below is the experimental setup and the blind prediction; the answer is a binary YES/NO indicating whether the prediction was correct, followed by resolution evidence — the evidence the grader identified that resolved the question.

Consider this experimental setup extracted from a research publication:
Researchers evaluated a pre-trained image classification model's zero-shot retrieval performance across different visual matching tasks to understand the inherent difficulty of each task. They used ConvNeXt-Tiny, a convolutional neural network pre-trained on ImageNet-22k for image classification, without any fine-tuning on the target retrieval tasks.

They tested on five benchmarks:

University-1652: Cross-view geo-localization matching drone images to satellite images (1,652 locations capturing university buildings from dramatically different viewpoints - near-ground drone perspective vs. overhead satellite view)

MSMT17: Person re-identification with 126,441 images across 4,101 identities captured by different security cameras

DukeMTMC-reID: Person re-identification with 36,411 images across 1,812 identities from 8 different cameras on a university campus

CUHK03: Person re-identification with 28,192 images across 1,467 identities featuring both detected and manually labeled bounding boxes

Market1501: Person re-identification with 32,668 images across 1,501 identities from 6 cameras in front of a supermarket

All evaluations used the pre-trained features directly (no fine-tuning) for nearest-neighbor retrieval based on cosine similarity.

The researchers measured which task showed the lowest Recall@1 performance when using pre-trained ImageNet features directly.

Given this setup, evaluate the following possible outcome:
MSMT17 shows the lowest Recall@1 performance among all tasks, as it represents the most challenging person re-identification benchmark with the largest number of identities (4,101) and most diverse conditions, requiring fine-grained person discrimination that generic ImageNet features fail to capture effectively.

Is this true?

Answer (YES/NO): NO